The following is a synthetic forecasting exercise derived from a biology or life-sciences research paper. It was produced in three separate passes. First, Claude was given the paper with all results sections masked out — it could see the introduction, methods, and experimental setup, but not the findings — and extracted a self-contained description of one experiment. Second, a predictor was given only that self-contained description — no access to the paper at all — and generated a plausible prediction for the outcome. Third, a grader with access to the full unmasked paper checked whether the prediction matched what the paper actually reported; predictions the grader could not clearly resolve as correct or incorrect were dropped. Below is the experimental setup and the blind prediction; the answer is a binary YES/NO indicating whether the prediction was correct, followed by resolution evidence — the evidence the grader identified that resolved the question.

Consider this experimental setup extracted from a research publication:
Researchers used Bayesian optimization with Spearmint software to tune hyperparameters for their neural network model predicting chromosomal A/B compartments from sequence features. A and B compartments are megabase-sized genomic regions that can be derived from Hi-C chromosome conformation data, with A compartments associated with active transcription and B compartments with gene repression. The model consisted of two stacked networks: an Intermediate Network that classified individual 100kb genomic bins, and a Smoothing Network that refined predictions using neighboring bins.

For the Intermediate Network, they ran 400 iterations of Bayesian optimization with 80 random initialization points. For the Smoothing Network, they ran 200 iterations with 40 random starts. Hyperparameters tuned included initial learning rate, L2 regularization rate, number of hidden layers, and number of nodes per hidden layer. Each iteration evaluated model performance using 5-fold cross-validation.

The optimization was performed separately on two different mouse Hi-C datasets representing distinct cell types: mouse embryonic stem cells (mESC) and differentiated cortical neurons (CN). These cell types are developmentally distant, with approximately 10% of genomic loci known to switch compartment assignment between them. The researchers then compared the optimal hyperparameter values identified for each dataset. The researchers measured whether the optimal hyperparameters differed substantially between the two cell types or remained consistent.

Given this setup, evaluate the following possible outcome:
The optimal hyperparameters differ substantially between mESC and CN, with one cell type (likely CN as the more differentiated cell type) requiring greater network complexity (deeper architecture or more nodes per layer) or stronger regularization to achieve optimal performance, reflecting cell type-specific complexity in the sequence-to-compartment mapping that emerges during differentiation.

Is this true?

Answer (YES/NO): NO